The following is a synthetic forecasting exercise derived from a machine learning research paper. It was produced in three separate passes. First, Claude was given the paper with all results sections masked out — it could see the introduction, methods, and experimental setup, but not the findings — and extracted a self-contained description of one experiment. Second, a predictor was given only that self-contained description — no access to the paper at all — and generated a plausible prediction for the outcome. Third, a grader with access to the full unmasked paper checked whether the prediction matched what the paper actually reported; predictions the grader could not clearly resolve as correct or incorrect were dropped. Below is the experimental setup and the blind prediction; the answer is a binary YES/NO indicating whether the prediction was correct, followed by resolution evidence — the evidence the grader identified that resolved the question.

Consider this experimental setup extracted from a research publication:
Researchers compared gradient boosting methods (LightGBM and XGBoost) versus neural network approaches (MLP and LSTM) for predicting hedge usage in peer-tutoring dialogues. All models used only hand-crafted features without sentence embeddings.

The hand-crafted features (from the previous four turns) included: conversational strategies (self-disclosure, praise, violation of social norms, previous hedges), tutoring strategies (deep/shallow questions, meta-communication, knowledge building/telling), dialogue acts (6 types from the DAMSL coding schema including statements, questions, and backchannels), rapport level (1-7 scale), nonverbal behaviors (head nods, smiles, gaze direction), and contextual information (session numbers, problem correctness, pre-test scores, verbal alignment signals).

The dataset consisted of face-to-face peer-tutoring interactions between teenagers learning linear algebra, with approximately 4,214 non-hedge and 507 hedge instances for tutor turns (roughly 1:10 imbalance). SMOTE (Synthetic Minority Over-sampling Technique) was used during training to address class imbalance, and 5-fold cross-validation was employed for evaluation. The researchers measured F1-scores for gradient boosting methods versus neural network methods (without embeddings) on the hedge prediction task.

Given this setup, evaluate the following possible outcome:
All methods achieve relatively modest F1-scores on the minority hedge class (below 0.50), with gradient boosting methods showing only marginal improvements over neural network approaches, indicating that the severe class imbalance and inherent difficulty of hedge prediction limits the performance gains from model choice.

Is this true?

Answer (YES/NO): NO